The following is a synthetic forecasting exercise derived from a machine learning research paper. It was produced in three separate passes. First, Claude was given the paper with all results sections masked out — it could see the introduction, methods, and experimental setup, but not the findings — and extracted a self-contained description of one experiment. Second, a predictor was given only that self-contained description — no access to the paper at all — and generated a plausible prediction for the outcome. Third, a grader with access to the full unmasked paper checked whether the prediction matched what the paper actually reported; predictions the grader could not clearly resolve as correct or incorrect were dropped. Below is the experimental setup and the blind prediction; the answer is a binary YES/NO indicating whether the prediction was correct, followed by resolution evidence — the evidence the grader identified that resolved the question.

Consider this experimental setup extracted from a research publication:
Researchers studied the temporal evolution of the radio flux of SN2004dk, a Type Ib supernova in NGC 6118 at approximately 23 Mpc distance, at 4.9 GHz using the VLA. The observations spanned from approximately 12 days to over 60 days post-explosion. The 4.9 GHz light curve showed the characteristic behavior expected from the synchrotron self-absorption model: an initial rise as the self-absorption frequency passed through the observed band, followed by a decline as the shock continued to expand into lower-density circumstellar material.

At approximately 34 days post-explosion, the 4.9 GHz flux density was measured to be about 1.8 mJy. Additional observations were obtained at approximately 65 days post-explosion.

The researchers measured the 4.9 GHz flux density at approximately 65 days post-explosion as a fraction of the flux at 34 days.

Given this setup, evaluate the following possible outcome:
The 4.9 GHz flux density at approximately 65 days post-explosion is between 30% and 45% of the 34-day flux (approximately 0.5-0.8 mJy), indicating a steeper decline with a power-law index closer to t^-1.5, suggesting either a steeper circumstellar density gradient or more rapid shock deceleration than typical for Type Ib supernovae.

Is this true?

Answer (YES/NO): NO